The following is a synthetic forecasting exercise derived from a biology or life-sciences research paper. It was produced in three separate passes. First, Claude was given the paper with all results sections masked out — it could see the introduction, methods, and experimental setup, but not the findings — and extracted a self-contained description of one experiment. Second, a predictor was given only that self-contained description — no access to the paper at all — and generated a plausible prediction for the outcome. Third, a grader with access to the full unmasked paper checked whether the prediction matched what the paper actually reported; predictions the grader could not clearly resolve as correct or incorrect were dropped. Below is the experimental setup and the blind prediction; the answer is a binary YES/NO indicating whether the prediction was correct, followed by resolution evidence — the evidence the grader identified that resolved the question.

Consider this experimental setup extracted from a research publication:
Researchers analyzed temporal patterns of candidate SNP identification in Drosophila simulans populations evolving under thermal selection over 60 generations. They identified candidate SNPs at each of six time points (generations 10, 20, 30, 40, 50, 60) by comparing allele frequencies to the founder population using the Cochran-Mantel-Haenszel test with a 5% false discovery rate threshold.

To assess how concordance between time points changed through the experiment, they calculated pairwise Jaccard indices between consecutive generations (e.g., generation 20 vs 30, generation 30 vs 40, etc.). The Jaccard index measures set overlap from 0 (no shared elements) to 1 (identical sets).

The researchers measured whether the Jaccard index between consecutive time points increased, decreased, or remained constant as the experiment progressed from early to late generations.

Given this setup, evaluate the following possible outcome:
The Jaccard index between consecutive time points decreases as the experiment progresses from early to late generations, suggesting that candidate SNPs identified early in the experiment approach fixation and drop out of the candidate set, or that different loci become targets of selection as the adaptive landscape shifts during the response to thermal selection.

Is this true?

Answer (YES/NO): NO